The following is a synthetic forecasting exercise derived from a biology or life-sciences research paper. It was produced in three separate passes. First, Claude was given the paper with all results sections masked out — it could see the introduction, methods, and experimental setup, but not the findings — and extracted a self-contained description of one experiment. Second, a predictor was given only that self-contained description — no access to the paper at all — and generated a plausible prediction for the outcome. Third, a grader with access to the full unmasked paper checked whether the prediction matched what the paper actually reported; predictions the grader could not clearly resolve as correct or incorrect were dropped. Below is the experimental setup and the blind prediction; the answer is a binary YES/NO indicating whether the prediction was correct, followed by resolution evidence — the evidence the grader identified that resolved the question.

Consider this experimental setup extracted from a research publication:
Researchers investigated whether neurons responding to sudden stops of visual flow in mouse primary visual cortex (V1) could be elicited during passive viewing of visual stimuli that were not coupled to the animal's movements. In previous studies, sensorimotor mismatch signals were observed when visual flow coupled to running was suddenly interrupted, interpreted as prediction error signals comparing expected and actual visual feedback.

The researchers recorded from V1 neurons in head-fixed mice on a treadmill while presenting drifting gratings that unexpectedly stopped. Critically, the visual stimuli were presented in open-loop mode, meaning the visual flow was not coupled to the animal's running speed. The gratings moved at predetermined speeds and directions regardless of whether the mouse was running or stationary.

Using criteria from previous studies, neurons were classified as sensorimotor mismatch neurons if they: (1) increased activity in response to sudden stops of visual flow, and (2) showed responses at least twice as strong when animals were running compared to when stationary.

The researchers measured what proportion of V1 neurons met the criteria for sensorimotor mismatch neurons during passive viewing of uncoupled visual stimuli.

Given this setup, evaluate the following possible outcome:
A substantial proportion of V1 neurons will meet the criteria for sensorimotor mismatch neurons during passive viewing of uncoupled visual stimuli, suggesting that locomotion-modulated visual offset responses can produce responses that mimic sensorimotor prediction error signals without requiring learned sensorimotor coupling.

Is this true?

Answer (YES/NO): YES